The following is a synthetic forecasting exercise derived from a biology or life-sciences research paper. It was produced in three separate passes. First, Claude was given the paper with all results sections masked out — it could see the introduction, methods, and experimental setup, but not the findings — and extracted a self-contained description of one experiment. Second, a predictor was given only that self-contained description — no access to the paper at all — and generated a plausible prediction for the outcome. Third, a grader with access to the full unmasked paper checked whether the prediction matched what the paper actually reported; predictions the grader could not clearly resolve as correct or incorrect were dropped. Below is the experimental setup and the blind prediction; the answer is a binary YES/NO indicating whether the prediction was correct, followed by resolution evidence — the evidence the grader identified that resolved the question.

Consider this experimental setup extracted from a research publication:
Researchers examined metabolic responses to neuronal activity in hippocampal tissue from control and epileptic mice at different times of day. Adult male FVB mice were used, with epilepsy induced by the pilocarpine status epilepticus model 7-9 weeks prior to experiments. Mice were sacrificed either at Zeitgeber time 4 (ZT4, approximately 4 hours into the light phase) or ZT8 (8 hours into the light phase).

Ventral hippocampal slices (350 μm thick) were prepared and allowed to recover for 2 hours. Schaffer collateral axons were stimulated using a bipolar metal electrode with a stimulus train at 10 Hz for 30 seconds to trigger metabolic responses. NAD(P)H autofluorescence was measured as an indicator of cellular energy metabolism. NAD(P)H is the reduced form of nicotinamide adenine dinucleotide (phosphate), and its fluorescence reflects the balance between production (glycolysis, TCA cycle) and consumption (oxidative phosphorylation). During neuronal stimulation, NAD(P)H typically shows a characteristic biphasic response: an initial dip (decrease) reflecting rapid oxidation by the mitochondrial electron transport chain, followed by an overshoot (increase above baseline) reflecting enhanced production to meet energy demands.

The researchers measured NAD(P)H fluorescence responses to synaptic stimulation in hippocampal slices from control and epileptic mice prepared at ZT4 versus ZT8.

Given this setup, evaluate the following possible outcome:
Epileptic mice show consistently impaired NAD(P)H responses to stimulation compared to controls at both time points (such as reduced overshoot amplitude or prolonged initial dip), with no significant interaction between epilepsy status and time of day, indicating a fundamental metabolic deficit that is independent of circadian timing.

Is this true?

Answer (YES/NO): NO